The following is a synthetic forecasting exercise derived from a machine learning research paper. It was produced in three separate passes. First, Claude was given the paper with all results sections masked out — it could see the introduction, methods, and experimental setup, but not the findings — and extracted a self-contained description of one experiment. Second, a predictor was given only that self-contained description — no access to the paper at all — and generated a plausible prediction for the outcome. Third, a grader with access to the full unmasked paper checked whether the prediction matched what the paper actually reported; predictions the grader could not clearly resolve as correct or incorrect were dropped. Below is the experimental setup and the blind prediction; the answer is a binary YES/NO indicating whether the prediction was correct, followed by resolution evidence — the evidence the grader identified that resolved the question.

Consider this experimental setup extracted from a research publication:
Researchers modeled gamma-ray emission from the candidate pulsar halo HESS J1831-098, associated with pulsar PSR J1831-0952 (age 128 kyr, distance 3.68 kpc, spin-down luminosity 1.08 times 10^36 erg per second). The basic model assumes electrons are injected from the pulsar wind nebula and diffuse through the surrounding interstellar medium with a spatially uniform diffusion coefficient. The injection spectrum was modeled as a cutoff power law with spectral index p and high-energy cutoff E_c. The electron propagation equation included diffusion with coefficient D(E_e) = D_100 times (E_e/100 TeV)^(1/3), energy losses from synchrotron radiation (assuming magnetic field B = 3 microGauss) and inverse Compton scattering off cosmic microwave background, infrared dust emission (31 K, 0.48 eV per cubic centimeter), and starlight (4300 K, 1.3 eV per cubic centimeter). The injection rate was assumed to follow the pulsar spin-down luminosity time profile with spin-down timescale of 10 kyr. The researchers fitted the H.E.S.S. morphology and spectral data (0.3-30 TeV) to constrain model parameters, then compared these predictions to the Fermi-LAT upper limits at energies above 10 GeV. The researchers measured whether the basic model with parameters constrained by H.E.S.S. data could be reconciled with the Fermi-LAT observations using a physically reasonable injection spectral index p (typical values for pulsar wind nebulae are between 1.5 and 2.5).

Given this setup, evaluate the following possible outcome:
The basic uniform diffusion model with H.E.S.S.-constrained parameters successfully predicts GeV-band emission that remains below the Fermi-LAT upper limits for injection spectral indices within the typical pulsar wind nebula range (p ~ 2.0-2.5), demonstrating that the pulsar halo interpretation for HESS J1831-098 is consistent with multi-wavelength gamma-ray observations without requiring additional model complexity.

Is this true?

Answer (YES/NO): NO